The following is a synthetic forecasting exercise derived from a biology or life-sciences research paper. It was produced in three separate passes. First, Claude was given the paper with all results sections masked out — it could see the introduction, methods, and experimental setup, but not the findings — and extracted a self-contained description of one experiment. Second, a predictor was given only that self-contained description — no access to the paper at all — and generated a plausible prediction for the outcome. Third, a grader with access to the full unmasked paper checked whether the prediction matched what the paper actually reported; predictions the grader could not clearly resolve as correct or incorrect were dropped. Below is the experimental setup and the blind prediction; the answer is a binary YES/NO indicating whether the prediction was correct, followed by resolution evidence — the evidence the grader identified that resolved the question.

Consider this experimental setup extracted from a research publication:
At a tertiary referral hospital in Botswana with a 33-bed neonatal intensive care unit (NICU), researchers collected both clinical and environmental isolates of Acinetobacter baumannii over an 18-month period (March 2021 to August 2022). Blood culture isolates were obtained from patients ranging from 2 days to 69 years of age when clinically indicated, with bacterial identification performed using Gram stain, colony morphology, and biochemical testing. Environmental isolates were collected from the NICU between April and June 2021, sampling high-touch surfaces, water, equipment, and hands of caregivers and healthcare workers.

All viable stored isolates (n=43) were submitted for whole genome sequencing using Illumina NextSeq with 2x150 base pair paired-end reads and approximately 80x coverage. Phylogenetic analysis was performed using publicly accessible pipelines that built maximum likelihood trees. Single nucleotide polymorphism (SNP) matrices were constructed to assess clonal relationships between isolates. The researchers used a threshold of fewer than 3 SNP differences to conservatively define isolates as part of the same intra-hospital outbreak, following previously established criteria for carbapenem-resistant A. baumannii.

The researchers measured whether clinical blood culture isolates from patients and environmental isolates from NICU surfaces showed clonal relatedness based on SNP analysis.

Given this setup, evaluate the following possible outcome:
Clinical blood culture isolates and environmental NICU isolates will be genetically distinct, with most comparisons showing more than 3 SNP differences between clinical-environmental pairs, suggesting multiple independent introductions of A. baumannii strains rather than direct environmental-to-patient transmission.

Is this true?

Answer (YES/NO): NO